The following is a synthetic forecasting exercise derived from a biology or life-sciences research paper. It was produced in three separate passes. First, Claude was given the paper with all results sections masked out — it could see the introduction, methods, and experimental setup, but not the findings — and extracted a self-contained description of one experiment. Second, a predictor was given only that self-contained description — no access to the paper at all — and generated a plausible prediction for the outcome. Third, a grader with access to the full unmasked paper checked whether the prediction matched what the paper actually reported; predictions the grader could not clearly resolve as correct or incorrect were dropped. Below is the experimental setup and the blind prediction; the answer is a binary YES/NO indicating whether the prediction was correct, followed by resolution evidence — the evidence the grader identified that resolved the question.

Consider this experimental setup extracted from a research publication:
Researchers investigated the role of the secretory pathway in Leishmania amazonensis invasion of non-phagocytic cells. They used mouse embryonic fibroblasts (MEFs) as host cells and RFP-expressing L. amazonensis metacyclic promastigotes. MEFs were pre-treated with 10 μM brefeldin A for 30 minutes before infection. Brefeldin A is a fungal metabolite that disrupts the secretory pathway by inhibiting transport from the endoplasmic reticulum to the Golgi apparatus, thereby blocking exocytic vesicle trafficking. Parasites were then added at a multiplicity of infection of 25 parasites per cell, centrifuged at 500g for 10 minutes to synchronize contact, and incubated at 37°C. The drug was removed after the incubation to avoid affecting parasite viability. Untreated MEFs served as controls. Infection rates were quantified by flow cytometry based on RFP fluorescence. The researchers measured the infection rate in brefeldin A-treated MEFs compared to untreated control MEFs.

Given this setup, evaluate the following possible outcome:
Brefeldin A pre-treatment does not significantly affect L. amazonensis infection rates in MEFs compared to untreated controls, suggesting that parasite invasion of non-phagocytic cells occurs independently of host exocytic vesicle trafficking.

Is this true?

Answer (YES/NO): NO